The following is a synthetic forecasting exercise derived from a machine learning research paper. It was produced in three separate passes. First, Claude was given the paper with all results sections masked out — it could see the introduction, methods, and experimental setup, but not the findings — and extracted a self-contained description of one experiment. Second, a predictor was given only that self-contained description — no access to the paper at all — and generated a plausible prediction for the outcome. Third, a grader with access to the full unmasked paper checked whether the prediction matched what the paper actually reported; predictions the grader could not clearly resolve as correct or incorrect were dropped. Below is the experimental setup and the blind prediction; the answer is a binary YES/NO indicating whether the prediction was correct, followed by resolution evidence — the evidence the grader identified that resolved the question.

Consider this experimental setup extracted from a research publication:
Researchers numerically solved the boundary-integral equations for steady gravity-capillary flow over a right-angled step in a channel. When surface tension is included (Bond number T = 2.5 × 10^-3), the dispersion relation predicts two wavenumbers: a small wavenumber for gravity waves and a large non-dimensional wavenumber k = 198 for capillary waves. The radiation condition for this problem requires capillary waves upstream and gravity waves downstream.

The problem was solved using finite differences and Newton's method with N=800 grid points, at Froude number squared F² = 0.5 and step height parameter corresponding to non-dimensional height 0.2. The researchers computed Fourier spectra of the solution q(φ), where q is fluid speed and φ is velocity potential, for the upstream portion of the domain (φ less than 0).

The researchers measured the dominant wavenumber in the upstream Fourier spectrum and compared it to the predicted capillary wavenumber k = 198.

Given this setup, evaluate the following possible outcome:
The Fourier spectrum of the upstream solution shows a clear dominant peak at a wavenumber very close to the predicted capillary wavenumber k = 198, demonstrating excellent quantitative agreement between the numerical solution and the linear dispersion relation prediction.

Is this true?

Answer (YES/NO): NO